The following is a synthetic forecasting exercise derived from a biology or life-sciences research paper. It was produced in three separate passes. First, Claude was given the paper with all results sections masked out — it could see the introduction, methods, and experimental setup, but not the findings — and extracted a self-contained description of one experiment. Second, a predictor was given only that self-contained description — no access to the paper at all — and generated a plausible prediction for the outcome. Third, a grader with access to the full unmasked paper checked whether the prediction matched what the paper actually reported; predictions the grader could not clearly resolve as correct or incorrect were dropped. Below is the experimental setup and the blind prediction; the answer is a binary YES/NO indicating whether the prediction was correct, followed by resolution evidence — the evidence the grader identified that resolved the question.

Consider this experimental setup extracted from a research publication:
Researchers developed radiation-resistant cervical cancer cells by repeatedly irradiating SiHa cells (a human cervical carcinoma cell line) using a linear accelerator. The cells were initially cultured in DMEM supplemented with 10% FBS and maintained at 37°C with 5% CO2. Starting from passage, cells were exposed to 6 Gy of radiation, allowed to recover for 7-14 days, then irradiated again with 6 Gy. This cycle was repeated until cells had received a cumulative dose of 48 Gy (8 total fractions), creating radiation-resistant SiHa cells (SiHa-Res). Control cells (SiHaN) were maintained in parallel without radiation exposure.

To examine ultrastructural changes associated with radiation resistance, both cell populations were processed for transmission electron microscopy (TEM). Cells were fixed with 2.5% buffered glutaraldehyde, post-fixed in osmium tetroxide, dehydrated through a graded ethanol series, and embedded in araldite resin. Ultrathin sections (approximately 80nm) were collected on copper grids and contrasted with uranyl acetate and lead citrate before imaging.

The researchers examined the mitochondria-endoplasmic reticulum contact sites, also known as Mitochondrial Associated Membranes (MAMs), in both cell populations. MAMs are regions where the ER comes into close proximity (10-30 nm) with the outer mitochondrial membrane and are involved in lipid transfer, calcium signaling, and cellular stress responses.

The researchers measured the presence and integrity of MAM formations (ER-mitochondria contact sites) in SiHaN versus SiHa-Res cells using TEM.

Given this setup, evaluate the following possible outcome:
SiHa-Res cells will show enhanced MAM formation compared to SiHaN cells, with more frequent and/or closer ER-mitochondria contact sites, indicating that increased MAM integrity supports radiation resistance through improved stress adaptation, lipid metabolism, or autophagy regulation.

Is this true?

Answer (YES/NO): NO